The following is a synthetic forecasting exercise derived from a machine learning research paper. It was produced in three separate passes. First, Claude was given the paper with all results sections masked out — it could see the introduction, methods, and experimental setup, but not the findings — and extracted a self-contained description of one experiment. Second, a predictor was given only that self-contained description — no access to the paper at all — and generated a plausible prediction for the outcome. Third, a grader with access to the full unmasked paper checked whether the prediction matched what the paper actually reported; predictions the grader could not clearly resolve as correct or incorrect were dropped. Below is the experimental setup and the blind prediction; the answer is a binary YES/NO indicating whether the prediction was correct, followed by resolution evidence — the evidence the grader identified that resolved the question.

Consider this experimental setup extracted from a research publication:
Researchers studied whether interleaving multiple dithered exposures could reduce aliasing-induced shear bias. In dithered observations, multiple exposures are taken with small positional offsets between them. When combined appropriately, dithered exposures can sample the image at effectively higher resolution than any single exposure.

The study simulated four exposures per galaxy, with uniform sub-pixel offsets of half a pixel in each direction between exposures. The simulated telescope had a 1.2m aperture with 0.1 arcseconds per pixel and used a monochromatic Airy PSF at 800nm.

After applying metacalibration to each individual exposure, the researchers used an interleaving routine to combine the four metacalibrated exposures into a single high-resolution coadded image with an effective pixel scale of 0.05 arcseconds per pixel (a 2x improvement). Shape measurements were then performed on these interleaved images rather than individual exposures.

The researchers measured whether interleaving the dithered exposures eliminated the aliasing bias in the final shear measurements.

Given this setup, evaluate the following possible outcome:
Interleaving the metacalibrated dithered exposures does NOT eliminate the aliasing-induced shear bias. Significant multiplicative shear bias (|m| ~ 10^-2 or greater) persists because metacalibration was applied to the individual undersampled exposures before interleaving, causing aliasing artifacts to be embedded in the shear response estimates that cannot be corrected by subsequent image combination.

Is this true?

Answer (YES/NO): YES